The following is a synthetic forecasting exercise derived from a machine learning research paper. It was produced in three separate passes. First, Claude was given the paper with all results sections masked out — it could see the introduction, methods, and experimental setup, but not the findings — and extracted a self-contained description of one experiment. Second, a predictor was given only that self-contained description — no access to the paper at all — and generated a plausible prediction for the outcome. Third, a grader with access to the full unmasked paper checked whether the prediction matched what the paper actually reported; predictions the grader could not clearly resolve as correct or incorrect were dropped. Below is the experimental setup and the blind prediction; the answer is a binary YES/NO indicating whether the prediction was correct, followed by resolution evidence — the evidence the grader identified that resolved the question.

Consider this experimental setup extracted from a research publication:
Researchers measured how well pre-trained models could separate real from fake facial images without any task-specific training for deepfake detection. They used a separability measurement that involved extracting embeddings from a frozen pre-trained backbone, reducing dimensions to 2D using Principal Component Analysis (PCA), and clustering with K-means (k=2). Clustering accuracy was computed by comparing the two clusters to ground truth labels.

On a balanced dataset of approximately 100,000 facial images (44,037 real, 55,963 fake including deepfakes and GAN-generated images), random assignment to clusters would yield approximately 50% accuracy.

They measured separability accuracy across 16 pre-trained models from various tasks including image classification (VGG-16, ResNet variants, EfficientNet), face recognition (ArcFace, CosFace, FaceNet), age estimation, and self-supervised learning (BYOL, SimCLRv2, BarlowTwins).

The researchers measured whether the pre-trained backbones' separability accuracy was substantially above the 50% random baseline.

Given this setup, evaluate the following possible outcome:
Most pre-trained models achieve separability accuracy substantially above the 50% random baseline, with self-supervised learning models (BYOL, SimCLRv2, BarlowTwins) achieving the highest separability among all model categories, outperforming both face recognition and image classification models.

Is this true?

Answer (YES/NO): NO